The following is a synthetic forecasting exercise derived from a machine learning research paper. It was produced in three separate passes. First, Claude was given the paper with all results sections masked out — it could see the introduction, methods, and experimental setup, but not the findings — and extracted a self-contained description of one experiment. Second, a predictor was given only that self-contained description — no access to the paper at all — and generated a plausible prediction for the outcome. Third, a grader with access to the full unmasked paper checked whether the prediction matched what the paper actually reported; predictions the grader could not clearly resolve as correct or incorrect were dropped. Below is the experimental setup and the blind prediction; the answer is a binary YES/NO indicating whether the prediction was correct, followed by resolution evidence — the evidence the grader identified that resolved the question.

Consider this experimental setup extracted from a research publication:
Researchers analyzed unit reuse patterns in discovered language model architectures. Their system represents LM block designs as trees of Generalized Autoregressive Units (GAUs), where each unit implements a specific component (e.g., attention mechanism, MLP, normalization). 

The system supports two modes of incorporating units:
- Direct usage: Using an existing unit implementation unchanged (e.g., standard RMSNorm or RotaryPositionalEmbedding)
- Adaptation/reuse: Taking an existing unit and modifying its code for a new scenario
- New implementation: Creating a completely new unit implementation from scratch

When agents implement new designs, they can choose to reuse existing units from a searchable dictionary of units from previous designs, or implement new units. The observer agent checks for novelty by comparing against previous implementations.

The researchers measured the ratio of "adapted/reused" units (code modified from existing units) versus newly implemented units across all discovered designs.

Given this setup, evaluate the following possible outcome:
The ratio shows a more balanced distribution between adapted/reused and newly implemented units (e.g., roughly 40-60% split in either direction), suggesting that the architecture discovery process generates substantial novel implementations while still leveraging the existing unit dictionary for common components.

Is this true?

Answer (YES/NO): NO